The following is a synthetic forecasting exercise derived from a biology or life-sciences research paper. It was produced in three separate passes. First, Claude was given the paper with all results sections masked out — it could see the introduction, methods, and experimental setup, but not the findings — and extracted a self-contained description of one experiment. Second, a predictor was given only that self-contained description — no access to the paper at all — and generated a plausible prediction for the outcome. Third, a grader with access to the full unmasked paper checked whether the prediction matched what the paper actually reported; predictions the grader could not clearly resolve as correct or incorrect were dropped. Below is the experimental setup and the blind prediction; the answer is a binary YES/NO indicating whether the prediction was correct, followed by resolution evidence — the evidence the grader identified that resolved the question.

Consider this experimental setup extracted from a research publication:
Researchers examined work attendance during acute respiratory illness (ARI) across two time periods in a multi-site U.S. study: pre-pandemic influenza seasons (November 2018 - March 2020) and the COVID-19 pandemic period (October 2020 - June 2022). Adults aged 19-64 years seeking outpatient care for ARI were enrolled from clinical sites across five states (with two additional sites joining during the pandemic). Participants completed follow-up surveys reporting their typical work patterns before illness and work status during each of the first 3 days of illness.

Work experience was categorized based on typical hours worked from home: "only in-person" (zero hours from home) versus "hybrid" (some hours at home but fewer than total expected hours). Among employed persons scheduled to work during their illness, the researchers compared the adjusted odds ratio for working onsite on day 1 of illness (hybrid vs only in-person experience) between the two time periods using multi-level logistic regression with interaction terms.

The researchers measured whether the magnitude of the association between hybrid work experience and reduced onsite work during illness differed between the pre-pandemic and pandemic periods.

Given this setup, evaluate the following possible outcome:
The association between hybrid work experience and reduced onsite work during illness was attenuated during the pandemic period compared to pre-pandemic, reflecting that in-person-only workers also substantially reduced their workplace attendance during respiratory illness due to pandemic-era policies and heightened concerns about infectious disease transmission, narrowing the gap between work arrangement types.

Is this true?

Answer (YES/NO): NO